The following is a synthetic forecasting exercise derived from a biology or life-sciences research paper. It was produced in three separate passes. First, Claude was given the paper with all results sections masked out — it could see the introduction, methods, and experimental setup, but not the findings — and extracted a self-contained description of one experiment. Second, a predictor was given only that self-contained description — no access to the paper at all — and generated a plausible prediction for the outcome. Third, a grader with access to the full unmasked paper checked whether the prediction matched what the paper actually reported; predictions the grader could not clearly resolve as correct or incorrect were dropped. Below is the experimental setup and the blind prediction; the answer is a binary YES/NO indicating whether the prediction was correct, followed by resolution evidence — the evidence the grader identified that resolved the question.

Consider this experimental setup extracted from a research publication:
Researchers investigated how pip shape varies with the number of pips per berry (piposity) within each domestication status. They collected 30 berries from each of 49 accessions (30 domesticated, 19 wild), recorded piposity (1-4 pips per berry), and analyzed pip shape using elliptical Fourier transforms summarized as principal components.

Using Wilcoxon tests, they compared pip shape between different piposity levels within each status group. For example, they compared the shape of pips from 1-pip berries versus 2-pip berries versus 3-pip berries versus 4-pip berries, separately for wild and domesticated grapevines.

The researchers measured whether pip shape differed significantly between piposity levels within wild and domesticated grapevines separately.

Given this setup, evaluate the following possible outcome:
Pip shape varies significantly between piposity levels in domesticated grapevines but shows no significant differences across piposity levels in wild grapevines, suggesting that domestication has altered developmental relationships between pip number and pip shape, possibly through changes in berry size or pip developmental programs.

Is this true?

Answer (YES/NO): NO